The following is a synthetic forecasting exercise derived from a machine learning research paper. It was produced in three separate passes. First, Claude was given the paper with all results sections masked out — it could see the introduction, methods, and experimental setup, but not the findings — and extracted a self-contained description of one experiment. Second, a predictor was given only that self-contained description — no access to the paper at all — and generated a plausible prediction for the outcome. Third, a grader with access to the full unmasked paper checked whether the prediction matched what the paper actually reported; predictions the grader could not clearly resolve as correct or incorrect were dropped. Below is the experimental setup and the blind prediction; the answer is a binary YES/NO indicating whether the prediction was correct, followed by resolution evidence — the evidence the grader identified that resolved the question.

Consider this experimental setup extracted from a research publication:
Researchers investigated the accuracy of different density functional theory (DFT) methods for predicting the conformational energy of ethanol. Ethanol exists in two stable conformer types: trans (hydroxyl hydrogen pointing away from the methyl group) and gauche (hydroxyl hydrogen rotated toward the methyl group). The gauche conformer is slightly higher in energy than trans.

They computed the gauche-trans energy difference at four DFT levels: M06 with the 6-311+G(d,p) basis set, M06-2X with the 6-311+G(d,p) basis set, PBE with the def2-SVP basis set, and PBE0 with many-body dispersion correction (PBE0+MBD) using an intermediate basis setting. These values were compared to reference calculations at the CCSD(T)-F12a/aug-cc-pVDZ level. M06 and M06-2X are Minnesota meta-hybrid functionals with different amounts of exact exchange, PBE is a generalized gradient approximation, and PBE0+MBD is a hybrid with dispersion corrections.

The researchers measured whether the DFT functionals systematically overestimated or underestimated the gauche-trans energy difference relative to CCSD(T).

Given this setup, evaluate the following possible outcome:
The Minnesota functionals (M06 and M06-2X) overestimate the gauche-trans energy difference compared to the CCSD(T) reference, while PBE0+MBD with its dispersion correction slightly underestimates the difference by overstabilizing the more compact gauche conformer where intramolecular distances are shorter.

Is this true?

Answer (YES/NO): NO